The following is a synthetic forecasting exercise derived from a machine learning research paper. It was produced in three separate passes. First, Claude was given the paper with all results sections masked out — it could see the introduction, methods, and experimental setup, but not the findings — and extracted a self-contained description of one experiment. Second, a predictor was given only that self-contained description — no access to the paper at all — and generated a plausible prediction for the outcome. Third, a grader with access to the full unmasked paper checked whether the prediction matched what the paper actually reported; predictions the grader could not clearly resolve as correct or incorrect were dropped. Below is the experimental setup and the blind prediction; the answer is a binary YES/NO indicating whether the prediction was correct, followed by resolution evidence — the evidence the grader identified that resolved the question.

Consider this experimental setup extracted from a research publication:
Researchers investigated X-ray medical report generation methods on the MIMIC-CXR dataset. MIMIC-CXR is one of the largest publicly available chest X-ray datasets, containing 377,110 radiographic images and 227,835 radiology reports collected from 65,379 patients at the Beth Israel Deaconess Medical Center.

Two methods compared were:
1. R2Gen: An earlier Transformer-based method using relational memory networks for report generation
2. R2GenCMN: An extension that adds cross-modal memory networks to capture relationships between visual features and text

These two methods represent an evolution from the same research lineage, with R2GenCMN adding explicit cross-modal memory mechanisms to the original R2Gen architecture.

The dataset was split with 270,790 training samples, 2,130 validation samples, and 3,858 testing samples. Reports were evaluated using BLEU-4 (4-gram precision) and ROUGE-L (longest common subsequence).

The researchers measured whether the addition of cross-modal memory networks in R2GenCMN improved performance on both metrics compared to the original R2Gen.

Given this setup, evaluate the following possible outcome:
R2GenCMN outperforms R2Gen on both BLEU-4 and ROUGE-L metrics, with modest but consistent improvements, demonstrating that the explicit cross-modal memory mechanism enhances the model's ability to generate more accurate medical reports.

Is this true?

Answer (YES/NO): YES